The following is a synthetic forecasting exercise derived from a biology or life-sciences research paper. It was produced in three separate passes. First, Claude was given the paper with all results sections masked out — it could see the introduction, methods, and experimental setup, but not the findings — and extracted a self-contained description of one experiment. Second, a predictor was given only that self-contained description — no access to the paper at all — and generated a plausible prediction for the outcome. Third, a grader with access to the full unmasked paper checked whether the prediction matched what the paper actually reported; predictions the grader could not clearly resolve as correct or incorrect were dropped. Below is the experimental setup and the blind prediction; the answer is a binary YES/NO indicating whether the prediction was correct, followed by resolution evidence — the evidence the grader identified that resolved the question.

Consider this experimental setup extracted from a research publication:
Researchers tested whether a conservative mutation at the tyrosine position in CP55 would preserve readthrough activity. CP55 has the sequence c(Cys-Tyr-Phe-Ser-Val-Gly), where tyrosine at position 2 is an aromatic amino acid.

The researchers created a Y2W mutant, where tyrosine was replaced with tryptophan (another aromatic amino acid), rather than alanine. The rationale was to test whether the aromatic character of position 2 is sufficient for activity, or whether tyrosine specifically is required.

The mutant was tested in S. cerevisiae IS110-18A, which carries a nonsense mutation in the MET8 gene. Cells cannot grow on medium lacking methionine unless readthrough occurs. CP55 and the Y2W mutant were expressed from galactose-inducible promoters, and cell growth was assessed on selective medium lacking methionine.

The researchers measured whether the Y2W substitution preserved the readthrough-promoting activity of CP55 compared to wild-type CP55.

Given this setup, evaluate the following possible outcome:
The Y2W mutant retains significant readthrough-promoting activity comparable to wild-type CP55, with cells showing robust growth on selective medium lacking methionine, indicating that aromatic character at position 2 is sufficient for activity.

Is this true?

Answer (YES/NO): NO